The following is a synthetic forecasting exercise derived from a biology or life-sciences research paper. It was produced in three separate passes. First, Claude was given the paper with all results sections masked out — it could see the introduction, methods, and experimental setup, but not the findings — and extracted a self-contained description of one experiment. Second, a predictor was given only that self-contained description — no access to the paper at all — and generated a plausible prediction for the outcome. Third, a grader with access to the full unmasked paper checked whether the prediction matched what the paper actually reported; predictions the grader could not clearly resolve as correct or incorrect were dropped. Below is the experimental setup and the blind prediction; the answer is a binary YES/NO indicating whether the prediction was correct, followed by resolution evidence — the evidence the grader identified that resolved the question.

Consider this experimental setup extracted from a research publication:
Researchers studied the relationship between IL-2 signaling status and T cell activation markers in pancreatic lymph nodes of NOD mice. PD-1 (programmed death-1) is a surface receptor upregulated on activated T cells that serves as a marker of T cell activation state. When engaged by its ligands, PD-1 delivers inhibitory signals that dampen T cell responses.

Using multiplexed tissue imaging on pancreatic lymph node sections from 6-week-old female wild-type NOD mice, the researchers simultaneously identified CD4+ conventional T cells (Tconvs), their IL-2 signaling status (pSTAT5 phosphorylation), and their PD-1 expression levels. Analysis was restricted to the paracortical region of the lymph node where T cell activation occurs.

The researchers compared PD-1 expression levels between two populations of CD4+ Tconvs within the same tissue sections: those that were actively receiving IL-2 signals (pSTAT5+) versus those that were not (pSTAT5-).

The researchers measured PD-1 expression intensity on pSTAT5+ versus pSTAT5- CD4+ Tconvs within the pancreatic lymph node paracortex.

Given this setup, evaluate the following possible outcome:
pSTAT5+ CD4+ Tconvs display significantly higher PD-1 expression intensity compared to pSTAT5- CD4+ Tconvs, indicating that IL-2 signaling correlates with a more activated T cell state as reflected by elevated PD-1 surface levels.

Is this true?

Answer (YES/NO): YES